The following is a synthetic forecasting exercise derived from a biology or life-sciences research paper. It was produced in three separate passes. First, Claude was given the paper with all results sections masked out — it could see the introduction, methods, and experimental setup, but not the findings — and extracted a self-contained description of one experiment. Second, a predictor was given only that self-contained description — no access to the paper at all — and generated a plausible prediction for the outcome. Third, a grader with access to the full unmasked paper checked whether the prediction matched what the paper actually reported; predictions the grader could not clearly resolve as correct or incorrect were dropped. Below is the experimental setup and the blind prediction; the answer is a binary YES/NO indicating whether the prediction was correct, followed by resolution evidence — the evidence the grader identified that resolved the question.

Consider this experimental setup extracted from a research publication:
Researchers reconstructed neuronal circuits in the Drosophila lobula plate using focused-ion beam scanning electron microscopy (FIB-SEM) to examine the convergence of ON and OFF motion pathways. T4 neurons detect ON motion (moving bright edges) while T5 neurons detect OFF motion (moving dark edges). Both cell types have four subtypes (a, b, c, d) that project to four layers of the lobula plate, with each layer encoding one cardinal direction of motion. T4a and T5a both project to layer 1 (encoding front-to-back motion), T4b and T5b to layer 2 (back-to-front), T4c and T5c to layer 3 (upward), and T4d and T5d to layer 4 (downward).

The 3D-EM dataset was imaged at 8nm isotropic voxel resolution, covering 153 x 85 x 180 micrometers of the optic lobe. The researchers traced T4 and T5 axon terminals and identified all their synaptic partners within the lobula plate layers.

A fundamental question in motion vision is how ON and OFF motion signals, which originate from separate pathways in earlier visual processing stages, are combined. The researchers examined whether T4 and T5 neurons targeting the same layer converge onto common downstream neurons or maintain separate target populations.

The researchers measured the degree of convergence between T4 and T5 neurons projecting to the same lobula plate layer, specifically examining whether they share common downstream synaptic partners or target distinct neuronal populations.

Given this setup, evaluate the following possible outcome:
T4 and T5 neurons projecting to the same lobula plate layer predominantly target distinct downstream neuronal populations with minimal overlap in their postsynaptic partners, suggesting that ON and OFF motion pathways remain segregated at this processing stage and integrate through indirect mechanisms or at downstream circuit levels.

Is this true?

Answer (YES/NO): NO